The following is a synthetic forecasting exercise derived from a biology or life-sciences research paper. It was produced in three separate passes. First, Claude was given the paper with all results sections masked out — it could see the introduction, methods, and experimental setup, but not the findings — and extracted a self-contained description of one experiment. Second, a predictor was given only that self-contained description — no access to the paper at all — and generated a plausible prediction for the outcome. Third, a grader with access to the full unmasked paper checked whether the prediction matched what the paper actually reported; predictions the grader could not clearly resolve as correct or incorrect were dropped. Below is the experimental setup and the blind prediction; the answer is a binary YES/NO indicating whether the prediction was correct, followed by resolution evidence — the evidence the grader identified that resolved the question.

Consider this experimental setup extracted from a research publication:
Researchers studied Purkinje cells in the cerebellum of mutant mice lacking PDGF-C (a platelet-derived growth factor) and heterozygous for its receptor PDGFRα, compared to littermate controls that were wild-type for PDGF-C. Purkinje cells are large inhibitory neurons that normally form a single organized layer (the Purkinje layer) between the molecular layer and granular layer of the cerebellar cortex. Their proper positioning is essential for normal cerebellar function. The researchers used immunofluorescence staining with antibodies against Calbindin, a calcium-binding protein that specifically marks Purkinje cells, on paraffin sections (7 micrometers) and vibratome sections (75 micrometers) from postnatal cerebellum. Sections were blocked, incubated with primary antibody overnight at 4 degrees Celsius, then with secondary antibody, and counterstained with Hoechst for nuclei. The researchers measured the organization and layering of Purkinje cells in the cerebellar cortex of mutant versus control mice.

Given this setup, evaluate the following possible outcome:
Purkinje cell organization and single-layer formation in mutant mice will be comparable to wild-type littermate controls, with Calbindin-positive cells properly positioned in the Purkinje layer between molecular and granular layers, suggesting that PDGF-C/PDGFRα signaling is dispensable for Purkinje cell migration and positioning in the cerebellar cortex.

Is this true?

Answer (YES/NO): NO